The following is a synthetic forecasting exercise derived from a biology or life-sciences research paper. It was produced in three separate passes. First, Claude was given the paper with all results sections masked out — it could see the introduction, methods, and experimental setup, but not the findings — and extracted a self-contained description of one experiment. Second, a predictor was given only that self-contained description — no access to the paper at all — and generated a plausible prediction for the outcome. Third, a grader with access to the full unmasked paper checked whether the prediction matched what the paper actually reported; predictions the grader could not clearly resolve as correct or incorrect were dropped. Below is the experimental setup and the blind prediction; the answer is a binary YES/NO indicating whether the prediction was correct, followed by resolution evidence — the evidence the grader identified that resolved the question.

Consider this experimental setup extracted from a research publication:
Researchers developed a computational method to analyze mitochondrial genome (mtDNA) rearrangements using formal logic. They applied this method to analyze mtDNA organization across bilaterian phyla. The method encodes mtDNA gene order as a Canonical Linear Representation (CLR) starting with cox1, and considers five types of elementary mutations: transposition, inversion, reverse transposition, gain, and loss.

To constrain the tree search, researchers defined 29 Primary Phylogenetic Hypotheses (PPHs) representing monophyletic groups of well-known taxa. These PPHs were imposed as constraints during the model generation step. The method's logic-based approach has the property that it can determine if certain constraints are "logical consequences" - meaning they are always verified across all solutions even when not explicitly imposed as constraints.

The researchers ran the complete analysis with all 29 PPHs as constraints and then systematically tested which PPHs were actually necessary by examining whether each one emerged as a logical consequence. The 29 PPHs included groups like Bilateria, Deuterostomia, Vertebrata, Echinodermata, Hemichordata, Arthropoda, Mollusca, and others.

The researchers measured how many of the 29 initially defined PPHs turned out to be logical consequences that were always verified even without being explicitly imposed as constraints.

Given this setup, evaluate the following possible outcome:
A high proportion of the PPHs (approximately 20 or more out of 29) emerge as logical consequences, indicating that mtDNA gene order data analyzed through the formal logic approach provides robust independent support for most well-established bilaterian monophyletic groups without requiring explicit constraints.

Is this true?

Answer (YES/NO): NO